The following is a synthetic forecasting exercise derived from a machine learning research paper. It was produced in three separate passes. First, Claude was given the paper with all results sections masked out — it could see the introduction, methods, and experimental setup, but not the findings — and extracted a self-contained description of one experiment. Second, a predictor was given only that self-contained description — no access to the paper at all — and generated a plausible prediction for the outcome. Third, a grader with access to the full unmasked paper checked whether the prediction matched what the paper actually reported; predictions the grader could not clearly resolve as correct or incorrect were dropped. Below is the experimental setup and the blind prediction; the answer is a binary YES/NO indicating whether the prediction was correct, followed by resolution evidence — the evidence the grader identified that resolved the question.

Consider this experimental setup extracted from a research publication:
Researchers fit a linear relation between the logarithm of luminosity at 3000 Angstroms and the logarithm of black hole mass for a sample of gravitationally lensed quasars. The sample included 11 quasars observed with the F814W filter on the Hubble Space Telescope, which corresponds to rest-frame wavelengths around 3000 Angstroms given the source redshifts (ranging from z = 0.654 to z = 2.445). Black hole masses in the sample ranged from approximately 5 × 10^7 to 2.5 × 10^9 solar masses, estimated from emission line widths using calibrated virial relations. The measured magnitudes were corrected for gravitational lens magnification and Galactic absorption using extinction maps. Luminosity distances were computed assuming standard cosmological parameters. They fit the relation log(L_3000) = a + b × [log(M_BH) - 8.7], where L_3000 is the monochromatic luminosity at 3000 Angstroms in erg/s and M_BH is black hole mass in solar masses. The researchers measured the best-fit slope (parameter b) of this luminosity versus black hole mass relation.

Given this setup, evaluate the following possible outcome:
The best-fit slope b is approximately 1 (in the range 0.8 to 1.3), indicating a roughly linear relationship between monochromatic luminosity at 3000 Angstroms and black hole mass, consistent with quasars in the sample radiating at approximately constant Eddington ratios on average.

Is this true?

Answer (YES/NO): NO